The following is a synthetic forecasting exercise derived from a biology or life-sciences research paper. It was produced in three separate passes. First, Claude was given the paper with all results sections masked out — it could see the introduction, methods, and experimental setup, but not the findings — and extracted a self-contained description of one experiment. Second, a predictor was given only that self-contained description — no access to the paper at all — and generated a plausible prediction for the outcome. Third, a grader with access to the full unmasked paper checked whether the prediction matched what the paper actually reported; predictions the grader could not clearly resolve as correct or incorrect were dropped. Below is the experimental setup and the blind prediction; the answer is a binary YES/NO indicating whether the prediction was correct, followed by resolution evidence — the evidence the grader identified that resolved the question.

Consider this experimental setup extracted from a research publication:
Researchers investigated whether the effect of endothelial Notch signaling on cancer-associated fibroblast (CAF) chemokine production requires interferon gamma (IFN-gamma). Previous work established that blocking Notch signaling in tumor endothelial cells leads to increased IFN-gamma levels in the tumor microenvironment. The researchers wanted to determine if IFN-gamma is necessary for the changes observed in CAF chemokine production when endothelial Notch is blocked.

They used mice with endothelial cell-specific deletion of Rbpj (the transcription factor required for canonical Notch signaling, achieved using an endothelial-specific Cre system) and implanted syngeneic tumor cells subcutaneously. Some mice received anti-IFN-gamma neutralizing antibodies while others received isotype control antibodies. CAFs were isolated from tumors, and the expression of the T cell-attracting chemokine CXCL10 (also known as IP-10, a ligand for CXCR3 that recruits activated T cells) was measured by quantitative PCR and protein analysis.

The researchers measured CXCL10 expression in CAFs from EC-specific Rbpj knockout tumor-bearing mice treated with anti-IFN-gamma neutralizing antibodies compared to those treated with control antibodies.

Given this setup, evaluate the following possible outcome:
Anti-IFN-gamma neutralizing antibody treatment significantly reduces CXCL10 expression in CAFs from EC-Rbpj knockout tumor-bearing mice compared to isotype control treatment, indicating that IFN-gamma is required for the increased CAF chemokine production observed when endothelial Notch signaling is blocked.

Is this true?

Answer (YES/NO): YES